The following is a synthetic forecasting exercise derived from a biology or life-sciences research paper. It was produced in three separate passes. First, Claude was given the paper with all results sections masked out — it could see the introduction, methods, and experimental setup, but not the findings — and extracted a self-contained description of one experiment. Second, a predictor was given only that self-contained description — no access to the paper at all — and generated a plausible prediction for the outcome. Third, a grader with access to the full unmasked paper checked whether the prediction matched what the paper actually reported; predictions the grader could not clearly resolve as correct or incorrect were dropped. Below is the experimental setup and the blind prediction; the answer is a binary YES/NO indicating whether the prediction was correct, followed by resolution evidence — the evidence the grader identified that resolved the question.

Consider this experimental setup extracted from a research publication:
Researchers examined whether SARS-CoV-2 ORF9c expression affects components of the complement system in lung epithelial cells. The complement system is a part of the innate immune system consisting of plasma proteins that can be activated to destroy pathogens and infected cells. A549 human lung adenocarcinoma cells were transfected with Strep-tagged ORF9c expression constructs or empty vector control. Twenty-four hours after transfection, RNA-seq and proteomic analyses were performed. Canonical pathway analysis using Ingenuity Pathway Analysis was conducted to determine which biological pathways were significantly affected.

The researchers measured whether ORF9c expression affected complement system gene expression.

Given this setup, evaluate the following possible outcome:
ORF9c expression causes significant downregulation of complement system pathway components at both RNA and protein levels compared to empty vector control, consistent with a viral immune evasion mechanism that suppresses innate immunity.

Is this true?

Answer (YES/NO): YES